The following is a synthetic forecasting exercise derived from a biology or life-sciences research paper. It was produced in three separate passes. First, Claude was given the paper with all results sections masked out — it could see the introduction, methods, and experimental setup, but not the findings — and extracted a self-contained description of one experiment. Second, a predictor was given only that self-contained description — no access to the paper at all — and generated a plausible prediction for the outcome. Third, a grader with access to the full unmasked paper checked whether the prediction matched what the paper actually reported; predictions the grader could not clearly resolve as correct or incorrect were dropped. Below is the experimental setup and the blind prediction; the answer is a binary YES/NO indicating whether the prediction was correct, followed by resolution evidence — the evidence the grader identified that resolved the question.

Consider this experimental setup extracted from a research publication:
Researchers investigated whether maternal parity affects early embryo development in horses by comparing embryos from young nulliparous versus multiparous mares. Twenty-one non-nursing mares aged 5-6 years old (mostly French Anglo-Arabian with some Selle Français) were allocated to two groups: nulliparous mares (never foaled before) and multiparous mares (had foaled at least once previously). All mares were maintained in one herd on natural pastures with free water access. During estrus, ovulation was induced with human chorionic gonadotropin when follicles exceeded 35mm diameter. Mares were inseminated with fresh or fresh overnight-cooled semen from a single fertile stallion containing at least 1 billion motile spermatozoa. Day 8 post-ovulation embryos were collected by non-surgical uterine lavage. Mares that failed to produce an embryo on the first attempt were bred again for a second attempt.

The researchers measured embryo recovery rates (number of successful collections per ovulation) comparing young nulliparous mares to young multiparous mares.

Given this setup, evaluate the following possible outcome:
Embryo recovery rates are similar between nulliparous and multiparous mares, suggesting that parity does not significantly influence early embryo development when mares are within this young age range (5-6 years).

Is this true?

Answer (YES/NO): YES